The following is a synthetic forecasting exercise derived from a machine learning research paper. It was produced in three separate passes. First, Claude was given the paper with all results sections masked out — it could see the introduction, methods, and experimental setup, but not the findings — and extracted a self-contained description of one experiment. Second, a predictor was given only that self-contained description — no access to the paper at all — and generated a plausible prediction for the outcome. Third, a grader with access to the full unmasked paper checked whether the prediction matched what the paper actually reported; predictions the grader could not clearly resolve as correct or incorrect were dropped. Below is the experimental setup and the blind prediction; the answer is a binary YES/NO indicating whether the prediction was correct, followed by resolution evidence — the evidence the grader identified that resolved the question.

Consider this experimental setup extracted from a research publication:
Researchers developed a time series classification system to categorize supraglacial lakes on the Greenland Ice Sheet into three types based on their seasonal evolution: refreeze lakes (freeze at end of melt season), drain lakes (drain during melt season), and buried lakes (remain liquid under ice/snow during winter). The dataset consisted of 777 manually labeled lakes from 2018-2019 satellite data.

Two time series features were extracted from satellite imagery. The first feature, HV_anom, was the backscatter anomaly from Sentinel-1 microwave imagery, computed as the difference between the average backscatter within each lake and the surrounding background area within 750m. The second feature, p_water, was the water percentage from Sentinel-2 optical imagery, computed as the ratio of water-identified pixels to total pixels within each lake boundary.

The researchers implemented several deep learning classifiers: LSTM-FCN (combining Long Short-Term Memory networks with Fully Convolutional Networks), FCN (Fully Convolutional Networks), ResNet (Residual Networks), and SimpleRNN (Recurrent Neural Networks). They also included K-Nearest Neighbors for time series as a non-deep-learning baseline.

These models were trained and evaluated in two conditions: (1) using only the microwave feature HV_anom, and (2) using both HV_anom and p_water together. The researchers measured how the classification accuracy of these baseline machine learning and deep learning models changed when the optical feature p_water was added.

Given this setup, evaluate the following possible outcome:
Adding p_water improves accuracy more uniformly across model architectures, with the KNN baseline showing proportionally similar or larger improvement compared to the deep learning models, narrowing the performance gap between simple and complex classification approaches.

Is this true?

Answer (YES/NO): NO